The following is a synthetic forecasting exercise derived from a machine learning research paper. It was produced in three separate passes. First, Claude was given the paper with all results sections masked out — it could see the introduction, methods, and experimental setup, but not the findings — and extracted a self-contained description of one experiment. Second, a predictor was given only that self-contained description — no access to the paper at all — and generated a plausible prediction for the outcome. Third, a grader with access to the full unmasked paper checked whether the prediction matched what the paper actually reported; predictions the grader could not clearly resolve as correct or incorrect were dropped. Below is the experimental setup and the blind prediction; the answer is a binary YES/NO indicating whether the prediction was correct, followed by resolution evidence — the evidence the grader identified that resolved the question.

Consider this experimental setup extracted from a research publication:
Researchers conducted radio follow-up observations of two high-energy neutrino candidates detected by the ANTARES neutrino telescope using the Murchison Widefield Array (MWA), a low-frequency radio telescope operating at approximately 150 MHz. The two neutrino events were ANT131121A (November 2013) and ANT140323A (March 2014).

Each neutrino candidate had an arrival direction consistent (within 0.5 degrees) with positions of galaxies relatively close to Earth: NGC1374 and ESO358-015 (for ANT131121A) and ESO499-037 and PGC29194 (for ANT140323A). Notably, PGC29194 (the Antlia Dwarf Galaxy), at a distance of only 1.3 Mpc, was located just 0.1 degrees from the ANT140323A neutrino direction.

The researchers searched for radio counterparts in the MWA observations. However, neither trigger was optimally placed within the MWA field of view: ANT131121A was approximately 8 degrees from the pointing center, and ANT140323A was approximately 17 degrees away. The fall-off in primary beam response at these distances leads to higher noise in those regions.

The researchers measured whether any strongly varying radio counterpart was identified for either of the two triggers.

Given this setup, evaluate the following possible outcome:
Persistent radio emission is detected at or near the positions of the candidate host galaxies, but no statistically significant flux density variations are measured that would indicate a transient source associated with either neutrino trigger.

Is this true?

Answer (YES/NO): NO